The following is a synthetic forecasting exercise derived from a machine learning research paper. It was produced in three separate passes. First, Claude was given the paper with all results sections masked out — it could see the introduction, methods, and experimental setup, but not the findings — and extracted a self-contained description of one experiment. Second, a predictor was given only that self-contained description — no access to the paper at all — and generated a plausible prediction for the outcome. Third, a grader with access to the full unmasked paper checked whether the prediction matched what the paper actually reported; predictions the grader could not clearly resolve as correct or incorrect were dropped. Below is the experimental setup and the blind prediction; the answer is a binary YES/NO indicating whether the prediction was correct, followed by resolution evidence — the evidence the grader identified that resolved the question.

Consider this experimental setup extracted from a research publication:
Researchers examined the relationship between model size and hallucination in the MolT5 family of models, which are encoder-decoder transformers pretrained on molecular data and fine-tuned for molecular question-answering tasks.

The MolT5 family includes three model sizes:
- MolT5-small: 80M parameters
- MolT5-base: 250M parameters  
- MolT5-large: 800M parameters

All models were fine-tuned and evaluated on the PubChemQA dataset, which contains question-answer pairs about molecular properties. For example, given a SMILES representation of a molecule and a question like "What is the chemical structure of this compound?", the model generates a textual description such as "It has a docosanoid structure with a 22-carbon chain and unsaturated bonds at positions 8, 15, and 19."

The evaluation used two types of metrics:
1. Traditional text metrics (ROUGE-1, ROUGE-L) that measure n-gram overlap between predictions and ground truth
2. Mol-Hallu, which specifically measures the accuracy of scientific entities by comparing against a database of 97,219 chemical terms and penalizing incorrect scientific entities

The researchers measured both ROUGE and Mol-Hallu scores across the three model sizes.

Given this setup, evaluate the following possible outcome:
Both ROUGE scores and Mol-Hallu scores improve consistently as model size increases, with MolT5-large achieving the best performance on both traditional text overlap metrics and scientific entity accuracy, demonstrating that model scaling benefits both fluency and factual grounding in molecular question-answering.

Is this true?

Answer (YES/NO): NO